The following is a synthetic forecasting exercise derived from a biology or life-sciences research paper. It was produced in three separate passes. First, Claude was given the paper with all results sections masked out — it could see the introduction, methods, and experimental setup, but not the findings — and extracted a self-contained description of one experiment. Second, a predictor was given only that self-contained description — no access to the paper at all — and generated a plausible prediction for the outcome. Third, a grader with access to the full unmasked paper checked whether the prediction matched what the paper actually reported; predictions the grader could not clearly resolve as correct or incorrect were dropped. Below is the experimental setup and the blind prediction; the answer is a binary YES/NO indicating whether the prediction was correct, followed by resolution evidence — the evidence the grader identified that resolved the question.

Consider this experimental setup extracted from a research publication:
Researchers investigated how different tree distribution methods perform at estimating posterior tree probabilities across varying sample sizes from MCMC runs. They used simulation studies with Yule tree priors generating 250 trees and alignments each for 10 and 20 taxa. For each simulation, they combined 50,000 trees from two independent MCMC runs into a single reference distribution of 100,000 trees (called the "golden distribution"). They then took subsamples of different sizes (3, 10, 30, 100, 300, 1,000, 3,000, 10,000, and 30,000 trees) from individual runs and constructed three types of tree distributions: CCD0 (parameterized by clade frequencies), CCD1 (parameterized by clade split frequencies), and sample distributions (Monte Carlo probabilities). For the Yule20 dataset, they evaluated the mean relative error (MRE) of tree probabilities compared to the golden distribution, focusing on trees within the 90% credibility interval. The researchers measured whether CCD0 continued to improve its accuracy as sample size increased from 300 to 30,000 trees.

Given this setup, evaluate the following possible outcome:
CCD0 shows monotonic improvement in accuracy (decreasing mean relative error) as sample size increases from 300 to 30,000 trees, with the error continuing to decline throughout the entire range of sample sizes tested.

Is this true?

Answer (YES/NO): NO